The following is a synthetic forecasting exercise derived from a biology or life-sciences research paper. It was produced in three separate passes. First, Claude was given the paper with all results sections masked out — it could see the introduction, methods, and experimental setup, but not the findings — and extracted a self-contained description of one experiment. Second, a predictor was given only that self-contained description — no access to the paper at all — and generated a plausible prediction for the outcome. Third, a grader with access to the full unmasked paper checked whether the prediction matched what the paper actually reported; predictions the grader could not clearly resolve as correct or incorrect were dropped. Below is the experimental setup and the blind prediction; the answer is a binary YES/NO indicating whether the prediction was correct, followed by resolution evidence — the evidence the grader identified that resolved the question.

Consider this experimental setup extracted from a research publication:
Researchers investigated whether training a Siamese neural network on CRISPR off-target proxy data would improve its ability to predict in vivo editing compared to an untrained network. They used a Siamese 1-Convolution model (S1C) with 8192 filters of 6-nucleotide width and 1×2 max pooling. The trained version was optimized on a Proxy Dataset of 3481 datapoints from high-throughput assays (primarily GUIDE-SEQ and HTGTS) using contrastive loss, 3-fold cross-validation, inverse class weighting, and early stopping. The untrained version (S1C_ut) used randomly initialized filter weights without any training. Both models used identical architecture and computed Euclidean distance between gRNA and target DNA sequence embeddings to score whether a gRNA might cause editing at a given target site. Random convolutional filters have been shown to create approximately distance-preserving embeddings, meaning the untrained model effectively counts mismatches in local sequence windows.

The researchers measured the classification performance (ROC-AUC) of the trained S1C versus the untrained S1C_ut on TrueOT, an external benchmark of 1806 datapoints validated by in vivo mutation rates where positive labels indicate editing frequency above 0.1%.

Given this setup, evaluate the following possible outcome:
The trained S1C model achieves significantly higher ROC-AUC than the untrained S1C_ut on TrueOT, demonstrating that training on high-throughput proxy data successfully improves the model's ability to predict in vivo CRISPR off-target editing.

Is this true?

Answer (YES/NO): NO